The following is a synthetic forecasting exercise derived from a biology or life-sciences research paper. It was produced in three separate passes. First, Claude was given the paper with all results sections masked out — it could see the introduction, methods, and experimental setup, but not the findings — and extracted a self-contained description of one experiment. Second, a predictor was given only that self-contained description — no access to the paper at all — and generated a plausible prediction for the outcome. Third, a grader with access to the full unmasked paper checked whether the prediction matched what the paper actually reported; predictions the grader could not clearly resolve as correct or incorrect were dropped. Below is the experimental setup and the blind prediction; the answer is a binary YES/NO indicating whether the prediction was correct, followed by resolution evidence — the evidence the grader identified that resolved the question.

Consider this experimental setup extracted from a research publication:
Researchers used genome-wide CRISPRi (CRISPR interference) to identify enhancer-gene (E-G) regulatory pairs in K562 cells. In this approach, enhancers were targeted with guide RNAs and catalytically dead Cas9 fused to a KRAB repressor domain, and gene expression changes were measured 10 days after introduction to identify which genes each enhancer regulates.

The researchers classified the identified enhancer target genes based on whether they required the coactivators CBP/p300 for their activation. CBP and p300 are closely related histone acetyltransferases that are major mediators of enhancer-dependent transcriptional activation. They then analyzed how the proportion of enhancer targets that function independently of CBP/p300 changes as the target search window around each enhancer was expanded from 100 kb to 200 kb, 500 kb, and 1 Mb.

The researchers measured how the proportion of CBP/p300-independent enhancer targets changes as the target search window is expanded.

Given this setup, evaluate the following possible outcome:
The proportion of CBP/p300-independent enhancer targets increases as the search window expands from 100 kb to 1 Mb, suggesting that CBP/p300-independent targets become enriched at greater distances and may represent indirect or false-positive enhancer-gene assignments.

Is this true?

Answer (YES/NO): YES